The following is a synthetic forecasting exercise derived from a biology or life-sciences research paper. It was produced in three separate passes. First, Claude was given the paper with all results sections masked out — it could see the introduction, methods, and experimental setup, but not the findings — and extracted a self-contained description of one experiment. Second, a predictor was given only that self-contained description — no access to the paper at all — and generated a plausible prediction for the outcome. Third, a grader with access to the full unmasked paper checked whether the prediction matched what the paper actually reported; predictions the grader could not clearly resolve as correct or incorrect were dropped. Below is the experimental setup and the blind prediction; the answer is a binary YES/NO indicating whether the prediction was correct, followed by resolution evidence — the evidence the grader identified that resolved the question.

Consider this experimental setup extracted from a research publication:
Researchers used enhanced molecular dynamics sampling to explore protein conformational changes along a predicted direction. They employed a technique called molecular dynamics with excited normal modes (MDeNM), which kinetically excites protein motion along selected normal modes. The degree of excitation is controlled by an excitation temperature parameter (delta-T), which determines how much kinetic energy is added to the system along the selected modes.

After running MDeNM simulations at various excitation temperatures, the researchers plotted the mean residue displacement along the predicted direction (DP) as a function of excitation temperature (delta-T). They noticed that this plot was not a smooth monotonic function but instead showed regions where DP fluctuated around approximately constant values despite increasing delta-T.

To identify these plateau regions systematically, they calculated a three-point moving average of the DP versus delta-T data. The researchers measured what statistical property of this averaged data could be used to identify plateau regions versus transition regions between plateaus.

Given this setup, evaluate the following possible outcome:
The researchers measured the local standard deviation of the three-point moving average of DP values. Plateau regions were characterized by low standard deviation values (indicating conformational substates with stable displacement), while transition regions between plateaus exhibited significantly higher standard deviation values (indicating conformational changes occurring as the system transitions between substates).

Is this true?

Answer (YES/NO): YES